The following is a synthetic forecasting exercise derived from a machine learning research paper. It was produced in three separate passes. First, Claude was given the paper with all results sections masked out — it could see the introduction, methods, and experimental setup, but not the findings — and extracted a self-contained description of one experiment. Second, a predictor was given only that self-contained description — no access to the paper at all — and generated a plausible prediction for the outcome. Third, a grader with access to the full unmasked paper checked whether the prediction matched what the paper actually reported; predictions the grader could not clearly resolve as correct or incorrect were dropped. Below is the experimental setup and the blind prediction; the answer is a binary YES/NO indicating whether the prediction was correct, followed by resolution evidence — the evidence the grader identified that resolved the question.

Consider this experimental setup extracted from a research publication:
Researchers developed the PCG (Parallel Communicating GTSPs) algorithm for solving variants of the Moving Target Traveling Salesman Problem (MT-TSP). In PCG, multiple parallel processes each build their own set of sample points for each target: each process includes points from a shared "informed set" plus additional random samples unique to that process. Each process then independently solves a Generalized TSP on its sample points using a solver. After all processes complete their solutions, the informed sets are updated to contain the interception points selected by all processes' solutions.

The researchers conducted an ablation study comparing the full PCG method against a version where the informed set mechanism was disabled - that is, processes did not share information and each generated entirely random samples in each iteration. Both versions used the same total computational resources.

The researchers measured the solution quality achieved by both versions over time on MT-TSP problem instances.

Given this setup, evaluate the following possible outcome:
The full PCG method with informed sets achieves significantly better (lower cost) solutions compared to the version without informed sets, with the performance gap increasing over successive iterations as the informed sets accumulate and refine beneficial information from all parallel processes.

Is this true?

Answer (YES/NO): NO